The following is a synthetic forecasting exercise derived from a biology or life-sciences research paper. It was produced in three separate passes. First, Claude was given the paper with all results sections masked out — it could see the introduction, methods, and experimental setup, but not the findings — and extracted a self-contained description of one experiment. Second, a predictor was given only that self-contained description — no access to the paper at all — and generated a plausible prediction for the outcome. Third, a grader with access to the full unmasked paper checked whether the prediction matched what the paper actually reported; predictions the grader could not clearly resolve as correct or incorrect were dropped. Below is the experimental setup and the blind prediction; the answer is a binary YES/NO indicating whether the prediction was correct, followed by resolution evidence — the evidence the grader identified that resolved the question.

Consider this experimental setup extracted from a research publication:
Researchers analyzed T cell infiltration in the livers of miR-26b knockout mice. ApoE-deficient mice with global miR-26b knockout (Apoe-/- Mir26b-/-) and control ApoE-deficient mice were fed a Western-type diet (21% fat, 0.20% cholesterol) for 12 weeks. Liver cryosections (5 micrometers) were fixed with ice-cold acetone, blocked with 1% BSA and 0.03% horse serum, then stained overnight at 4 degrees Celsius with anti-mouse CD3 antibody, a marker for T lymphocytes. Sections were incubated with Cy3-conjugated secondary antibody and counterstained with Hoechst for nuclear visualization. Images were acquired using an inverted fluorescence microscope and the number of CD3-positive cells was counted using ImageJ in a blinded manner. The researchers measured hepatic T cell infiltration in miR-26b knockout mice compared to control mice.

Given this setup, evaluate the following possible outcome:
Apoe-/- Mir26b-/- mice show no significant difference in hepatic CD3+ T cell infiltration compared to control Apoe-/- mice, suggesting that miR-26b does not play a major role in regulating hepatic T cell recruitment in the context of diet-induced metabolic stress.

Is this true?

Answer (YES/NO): YES